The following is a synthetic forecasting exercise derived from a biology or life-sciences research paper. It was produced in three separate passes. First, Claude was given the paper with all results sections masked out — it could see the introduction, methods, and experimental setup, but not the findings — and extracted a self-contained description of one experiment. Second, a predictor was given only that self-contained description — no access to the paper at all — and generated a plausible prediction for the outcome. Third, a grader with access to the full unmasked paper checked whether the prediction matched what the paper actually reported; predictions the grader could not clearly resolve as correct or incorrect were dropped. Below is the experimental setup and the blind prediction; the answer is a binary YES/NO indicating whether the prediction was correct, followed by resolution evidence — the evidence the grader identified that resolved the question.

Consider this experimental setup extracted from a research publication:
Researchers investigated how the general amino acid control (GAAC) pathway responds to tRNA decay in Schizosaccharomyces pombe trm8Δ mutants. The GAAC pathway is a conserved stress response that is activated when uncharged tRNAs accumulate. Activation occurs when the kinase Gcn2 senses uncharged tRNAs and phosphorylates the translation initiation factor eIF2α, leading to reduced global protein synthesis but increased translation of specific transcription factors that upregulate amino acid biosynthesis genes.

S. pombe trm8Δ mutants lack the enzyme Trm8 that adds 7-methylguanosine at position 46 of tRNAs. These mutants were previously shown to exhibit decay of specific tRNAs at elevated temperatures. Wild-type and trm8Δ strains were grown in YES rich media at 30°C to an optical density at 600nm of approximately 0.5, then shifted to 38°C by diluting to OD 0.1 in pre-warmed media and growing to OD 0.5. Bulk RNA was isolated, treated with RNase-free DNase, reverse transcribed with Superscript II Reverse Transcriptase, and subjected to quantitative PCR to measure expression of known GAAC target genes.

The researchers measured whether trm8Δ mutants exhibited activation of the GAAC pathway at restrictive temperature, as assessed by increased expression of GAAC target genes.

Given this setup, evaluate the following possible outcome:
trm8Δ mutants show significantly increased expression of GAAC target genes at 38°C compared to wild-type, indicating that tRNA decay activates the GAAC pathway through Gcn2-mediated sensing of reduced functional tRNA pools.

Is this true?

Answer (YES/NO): YES